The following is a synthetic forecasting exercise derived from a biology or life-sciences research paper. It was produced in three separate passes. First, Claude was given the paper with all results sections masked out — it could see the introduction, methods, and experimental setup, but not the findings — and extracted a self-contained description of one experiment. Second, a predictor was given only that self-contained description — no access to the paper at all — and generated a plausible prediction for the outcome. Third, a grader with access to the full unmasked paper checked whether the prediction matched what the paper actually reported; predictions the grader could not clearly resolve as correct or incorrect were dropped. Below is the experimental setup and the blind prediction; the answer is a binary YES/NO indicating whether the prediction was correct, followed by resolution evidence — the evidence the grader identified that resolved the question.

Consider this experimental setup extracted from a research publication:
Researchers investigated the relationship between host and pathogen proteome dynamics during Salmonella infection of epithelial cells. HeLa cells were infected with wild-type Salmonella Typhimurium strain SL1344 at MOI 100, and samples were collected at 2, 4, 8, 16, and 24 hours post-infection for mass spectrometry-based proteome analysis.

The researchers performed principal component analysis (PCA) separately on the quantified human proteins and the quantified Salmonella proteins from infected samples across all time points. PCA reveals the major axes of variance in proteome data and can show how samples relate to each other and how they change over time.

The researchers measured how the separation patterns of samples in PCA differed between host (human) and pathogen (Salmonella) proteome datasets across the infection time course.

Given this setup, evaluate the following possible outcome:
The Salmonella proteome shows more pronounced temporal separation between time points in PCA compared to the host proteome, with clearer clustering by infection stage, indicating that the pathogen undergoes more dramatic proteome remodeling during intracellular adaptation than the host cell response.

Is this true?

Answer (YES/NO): NO